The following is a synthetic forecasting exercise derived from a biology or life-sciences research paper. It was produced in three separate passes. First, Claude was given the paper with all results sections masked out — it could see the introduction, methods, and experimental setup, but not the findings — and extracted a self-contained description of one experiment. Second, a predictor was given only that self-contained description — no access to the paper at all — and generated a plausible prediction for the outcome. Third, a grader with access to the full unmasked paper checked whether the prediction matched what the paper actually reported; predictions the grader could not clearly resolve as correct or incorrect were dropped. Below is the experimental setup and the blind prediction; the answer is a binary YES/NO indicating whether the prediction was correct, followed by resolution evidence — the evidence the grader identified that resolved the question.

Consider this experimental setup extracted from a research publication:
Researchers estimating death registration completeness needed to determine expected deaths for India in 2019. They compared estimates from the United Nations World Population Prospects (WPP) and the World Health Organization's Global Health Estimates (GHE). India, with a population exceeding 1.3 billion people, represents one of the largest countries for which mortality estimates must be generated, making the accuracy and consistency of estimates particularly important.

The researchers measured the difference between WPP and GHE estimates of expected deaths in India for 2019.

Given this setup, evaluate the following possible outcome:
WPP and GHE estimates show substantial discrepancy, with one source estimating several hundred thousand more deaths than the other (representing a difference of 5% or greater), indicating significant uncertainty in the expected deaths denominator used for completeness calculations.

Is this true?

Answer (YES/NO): YES